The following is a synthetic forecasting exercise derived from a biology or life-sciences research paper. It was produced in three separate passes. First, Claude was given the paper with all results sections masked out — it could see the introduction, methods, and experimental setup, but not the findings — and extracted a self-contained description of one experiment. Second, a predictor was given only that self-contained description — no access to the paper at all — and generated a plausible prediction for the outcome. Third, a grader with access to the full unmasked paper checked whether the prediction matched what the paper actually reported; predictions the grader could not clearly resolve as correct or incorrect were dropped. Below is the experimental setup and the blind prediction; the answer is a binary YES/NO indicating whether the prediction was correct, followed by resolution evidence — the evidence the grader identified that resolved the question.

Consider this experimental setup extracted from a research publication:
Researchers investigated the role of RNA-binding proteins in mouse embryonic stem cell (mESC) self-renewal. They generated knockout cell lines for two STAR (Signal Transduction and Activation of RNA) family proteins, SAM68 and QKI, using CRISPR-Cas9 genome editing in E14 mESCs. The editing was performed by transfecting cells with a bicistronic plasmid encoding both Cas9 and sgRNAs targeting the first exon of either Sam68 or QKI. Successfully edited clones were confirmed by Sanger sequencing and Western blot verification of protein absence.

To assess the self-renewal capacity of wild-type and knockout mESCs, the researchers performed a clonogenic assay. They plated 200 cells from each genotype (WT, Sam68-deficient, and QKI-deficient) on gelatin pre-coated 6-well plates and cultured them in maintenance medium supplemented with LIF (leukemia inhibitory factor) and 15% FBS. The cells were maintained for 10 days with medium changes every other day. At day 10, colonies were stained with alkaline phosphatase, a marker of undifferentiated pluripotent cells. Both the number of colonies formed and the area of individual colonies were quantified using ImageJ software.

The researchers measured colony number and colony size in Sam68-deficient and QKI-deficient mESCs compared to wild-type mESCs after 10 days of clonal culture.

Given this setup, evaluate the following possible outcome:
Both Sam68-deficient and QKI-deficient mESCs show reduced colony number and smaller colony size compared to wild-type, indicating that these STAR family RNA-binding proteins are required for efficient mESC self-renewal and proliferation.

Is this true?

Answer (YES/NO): YES